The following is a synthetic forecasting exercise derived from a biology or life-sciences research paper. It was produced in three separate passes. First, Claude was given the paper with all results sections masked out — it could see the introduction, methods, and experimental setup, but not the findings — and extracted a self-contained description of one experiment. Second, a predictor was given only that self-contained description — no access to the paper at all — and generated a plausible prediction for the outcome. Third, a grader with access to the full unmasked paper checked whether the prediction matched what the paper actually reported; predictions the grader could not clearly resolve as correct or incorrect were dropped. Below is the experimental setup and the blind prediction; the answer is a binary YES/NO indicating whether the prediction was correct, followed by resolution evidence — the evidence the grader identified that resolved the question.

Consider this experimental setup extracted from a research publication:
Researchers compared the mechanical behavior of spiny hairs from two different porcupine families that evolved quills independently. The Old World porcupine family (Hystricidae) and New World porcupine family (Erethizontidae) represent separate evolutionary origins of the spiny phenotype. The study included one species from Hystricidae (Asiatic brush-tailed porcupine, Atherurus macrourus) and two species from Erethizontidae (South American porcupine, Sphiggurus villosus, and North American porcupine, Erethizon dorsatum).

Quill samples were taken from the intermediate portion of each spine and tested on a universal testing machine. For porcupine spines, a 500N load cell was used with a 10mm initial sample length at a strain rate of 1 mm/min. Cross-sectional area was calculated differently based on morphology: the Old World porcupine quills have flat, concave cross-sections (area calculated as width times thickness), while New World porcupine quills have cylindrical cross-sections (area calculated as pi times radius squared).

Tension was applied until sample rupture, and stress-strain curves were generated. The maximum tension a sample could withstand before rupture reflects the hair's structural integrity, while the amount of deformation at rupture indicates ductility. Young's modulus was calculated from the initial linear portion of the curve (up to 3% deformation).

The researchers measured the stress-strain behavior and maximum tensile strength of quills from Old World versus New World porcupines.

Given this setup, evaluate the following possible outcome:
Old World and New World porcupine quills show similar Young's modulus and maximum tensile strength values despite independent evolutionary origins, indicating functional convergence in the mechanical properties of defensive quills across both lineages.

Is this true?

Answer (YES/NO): NO